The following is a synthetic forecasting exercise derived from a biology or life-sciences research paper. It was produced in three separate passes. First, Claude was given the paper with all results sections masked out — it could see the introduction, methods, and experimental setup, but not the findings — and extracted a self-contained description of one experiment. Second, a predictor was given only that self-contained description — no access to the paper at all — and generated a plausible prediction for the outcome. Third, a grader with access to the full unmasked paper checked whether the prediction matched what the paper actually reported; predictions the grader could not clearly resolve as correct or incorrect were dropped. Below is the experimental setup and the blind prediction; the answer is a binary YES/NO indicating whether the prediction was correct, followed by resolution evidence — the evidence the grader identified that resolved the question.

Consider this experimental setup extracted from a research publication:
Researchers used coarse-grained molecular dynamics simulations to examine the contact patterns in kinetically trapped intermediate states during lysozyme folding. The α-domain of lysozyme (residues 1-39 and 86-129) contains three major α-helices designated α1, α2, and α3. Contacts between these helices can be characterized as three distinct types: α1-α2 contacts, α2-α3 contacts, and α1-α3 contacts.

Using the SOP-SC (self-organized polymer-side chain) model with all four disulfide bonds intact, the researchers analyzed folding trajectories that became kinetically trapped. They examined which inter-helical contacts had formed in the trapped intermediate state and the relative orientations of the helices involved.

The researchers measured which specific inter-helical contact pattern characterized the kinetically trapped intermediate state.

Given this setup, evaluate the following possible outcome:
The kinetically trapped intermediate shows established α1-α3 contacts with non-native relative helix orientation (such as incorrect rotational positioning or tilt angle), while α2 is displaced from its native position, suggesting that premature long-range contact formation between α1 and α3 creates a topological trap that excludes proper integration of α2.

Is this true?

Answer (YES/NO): NO